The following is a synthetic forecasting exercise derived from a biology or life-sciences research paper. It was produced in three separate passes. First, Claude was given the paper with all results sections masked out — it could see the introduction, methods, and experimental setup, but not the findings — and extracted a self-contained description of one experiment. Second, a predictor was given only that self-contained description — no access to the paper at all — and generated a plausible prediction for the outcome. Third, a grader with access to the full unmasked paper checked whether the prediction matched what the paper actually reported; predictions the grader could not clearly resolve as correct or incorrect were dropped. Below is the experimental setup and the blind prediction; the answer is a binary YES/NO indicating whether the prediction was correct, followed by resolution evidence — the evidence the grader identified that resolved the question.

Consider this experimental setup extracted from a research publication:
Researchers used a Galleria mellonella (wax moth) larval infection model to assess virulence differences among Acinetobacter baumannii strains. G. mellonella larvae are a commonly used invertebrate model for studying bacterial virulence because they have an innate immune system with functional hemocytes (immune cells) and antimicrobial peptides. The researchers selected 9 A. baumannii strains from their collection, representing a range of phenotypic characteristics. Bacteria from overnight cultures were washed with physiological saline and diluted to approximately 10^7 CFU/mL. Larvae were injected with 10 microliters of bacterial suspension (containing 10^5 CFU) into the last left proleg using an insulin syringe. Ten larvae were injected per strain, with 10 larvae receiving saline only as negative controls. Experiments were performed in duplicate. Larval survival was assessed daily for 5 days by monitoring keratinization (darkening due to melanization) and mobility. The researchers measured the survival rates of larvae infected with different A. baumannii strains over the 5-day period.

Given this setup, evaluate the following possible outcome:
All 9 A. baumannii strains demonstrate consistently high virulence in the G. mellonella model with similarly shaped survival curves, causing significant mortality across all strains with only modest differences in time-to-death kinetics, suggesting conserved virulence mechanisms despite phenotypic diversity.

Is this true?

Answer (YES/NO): NO